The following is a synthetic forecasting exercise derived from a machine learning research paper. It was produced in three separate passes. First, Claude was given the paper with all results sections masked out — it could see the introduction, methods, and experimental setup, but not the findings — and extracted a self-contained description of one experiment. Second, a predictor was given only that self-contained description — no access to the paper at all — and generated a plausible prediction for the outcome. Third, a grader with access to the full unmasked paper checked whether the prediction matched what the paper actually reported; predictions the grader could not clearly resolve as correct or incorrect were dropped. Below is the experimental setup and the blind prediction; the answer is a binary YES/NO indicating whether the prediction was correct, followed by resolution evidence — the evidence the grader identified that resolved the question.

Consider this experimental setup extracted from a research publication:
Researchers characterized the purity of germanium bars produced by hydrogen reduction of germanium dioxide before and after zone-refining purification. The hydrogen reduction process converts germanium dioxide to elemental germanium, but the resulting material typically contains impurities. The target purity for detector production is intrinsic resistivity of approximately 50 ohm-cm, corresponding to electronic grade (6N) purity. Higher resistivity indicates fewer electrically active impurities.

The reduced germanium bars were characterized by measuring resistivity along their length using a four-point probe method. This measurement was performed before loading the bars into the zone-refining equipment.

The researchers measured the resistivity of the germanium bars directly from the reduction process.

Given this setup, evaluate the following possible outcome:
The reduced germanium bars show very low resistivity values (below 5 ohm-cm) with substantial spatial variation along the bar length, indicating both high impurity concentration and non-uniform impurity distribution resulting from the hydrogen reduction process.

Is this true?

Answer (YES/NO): NO